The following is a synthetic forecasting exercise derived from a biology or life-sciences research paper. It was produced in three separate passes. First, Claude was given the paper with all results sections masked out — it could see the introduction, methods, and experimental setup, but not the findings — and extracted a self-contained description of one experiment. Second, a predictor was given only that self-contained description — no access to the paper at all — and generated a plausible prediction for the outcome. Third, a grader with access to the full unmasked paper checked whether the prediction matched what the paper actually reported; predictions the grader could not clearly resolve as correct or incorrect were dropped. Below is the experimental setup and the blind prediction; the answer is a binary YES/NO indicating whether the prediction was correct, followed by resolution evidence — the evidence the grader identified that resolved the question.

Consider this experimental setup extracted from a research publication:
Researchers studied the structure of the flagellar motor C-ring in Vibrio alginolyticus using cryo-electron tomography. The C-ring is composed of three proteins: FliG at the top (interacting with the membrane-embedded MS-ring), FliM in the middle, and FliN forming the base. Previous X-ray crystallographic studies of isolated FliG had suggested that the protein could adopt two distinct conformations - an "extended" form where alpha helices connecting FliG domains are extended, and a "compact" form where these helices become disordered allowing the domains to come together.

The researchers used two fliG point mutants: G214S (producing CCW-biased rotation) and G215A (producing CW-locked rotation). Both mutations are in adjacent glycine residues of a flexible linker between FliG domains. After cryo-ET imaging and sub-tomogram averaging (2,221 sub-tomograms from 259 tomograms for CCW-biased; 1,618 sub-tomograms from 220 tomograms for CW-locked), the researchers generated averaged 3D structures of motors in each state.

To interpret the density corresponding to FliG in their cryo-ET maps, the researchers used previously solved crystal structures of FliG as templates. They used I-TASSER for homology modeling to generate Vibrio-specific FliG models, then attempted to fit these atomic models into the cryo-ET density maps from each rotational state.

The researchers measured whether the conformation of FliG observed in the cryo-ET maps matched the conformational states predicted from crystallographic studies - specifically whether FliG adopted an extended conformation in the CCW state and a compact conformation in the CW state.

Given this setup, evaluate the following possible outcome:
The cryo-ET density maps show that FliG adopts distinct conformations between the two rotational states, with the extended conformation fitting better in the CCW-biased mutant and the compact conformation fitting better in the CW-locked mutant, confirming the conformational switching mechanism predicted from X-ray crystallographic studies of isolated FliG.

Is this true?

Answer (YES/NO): YES